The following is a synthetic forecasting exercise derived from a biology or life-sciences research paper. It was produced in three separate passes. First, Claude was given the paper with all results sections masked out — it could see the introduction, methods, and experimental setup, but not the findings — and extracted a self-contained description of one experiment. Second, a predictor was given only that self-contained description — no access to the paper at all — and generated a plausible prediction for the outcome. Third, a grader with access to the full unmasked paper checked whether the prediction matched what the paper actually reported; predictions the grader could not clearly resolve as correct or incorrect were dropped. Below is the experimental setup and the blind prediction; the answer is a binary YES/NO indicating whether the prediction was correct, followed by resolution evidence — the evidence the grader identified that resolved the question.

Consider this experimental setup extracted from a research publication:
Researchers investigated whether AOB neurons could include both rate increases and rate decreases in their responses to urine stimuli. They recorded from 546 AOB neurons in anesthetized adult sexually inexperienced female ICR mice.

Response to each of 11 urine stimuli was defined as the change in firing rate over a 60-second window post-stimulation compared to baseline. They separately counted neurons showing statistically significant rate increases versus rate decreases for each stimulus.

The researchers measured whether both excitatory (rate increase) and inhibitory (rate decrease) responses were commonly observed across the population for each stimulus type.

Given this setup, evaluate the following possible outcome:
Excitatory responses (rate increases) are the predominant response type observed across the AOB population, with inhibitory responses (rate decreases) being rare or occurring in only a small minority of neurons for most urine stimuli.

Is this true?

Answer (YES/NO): YES